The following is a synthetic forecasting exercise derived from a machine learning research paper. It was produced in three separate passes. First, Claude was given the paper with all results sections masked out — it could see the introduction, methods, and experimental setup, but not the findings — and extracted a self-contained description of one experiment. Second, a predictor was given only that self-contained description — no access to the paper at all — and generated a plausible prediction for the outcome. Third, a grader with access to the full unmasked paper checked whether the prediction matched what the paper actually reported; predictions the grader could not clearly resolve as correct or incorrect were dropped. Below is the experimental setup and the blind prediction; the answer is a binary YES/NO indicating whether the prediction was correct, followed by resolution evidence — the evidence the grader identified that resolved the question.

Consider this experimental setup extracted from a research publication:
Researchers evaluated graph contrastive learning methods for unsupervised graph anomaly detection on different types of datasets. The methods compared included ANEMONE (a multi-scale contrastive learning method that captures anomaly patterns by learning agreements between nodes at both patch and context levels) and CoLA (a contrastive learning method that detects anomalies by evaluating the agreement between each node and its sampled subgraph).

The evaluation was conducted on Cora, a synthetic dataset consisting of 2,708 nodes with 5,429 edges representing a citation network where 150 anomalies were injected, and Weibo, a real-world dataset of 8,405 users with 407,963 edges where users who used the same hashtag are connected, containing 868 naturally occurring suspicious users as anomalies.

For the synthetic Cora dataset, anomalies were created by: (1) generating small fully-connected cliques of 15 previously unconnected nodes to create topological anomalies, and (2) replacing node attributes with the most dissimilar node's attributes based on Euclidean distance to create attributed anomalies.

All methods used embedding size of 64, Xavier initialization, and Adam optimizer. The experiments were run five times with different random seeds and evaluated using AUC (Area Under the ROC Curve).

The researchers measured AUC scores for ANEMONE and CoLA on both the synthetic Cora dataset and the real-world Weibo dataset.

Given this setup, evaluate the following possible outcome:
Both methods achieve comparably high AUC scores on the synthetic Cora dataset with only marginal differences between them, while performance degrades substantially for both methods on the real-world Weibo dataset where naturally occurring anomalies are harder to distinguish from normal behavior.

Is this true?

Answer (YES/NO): YES